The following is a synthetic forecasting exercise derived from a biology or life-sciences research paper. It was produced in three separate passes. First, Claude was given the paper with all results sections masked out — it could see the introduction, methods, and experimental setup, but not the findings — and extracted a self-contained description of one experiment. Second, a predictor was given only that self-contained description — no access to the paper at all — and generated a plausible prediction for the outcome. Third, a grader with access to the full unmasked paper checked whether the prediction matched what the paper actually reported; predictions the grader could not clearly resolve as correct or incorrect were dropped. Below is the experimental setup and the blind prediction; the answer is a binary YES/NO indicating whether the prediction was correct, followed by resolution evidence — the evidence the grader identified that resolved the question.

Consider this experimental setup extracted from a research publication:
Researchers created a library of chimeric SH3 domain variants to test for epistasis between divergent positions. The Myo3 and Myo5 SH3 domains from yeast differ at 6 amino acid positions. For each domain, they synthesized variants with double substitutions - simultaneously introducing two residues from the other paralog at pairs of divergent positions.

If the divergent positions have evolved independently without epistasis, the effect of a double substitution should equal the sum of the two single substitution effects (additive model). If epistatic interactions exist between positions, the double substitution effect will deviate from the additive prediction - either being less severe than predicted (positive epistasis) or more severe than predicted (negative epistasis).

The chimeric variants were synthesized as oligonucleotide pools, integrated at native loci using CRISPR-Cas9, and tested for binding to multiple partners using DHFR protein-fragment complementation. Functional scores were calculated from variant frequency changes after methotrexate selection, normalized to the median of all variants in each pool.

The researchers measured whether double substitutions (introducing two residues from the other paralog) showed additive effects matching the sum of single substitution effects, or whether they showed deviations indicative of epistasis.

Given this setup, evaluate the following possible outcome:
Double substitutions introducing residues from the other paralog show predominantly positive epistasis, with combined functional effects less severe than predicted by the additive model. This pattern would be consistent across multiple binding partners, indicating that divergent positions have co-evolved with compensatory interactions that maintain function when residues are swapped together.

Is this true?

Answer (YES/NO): NO